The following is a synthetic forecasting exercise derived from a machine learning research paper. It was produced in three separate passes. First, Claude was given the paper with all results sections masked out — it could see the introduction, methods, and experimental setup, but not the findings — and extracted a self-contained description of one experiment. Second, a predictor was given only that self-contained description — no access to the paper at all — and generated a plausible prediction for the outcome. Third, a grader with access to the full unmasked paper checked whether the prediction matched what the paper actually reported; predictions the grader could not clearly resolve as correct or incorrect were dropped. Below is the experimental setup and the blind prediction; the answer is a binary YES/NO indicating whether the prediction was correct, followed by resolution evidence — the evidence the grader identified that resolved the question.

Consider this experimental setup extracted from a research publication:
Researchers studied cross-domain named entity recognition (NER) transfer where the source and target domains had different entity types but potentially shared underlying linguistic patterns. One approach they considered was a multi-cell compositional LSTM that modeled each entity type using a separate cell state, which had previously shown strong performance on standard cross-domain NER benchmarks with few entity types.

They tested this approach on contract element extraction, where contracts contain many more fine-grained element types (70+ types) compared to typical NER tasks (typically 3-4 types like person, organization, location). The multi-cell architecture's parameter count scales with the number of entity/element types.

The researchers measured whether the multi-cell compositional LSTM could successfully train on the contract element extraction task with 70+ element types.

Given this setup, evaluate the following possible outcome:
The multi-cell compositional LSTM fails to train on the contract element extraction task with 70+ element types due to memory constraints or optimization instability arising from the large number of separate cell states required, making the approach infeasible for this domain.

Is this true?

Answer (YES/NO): NO